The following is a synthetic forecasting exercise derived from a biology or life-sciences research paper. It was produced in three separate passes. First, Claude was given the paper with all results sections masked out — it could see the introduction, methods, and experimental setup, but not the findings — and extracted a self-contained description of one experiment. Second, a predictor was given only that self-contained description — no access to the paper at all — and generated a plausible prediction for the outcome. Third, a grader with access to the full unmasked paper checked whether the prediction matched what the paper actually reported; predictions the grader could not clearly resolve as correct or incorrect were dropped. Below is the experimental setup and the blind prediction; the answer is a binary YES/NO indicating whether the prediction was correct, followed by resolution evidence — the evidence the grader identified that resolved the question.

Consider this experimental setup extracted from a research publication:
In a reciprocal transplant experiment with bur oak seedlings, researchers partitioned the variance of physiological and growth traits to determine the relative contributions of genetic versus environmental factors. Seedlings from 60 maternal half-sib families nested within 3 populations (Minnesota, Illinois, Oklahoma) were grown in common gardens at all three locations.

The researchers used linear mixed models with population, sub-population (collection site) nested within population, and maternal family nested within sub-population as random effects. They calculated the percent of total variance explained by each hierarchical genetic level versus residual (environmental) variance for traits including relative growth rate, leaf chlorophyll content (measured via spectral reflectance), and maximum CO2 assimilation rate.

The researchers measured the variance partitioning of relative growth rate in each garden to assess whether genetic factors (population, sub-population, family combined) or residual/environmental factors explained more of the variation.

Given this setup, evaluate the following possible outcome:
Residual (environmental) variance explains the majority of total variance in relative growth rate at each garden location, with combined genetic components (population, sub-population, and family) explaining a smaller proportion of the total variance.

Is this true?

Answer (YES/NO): NO